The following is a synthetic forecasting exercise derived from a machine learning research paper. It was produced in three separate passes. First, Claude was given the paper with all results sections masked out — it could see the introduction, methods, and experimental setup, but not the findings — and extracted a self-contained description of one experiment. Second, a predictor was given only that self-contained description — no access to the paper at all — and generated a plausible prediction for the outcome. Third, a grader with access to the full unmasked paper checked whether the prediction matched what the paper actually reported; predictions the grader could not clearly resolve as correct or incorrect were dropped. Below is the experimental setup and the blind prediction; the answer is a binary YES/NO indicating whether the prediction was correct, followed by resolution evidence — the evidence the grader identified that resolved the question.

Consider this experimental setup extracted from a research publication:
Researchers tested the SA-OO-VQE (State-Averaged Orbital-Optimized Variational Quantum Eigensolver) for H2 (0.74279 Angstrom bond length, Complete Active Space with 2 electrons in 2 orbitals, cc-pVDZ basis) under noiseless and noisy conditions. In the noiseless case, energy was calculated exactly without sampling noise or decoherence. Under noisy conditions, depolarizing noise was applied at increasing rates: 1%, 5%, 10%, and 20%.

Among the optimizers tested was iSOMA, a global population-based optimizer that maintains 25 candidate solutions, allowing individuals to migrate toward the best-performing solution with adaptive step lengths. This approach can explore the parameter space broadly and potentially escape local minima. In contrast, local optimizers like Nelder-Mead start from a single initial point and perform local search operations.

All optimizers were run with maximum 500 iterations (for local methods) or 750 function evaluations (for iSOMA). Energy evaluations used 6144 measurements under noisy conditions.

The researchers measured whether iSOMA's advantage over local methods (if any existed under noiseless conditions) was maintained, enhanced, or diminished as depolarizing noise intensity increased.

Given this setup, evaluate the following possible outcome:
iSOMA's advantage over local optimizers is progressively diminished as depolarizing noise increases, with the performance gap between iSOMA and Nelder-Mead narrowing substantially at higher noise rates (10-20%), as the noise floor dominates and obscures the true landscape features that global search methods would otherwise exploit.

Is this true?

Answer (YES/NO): NO